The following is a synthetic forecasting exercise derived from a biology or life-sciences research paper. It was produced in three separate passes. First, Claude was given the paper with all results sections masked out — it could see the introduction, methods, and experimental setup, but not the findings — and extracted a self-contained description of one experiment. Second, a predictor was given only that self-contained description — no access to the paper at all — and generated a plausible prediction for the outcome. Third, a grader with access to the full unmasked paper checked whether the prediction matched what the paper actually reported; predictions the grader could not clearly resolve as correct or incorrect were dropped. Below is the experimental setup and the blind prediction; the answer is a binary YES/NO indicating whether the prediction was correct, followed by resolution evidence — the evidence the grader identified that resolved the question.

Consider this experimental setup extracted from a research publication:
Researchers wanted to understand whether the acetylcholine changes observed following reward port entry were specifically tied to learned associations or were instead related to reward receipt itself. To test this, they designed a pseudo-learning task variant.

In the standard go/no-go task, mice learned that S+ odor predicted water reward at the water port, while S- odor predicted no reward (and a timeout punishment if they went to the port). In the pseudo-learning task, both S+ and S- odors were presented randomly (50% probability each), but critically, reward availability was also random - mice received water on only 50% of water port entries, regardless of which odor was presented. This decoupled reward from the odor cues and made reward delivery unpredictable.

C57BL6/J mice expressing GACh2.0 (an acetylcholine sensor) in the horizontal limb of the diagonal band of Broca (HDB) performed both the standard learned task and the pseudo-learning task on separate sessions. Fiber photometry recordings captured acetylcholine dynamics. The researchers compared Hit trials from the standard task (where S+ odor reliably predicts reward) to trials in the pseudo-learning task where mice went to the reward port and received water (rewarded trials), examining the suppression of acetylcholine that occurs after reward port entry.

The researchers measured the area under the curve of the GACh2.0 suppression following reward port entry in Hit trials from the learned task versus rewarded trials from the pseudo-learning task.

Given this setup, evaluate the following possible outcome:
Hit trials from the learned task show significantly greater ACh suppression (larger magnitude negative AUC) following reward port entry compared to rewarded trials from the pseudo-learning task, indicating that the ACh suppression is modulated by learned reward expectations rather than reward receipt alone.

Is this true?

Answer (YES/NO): YES